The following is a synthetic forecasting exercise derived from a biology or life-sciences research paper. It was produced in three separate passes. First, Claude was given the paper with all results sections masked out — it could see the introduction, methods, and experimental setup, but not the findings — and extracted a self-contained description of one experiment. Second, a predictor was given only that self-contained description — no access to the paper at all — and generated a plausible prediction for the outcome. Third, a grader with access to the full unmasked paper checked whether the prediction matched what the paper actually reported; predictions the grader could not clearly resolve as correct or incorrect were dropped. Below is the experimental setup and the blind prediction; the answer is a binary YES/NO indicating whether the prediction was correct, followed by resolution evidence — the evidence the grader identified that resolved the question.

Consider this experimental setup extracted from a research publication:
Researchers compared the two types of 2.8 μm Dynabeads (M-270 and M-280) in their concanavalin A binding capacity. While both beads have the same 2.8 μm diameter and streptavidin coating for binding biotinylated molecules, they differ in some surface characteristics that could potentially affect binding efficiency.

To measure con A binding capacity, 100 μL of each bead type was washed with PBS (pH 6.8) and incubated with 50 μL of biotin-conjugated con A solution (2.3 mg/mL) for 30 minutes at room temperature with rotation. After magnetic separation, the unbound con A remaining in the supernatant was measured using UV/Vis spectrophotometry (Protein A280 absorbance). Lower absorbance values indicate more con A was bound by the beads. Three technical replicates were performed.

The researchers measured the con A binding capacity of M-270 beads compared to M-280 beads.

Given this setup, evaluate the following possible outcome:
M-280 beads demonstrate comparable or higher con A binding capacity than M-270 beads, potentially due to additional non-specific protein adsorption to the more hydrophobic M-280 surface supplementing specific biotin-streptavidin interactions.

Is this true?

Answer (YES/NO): NO